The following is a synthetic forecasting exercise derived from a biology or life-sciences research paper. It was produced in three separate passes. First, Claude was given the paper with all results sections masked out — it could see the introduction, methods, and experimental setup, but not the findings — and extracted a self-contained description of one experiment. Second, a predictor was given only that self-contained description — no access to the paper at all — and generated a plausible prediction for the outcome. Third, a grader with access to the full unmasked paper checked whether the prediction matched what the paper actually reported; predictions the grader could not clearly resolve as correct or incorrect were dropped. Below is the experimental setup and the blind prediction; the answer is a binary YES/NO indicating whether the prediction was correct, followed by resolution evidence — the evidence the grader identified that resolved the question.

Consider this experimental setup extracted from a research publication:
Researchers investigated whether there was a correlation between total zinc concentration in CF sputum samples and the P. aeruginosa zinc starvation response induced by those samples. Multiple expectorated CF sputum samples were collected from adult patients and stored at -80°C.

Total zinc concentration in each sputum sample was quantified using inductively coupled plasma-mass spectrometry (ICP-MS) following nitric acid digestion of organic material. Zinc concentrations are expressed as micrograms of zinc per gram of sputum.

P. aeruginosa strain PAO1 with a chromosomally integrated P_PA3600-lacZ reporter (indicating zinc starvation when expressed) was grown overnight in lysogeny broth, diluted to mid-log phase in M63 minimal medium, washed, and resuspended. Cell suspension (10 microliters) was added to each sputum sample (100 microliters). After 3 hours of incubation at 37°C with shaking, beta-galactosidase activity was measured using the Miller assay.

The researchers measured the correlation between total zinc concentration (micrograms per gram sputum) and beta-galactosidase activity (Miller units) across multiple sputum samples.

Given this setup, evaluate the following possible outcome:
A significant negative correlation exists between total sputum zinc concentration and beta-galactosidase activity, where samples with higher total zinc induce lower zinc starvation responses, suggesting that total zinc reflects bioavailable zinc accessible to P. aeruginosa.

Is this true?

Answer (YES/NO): YES